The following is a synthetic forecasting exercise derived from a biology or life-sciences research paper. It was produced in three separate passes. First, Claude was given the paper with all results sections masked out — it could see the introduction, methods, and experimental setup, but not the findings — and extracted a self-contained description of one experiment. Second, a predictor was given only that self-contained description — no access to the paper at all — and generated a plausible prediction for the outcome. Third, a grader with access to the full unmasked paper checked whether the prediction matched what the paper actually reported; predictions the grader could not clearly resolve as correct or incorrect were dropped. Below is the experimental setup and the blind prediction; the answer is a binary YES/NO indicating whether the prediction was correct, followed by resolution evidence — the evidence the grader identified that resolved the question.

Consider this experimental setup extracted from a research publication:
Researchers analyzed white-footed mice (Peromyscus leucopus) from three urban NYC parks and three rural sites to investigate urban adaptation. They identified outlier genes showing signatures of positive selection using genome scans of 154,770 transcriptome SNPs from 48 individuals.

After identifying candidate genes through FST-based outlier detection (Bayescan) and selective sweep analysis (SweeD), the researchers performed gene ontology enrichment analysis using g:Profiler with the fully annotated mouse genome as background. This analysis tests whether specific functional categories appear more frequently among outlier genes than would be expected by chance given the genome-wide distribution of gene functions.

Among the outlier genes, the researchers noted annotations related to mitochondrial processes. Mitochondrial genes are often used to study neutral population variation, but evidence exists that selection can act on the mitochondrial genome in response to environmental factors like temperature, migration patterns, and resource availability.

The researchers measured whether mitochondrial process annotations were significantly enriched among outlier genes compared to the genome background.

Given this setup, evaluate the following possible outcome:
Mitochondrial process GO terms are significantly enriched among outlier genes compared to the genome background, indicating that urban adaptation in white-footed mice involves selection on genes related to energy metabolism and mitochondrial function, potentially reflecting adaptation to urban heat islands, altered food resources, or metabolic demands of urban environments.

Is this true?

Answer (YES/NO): NO